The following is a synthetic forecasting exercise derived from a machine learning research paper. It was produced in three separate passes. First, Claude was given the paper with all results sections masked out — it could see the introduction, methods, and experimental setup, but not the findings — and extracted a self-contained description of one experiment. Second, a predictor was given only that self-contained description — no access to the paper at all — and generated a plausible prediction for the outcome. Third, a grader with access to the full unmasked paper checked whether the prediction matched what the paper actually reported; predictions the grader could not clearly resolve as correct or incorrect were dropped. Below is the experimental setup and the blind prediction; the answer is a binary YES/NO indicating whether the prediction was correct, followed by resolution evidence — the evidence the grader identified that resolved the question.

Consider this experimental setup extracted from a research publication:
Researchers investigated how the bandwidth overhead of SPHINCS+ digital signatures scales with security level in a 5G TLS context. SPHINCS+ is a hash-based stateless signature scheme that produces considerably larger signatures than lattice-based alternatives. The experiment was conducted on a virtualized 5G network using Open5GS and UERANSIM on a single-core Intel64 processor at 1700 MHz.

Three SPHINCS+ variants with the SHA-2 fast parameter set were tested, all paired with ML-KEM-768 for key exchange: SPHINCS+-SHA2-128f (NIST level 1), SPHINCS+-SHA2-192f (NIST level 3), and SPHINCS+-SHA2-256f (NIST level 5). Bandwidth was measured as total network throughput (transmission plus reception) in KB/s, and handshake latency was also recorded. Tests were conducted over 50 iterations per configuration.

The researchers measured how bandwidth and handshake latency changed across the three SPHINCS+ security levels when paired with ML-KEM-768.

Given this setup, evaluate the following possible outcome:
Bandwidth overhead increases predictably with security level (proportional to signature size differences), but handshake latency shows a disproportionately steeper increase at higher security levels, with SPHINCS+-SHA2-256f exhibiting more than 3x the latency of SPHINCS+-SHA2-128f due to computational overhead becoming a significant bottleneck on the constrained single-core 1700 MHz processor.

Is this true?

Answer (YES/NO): NO